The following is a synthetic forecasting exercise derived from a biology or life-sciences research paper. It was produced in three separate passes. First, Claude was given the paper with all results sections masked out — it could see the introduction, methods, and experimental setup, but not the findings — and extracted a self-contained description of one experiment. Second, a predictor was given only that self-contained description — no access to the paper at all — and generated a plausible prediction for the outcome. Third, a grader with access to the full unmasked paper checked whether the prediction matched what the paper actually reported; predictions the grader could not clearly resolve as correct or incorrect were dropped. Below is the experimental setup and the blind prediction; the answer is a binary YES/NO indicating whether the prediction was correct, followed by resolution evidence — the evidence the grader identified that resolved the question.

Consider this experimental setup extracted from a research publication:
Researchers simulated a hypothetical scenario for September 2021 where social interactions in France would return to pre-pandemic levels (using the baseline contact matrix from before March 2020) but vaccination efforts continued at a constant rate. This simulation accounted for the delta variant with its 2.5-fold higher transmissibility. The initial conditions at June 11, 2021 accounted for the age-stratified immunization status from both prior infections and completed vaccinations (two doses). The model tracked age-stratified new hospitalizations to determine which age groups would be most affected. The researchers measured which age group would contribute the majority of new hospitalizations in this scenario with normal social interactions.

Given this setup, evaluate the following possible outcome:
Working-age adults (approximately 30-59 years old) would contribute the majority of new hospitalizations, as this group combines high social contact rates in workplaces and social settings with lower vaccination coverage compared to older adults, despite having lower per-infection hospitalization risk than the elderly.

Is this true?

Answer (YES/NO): NO